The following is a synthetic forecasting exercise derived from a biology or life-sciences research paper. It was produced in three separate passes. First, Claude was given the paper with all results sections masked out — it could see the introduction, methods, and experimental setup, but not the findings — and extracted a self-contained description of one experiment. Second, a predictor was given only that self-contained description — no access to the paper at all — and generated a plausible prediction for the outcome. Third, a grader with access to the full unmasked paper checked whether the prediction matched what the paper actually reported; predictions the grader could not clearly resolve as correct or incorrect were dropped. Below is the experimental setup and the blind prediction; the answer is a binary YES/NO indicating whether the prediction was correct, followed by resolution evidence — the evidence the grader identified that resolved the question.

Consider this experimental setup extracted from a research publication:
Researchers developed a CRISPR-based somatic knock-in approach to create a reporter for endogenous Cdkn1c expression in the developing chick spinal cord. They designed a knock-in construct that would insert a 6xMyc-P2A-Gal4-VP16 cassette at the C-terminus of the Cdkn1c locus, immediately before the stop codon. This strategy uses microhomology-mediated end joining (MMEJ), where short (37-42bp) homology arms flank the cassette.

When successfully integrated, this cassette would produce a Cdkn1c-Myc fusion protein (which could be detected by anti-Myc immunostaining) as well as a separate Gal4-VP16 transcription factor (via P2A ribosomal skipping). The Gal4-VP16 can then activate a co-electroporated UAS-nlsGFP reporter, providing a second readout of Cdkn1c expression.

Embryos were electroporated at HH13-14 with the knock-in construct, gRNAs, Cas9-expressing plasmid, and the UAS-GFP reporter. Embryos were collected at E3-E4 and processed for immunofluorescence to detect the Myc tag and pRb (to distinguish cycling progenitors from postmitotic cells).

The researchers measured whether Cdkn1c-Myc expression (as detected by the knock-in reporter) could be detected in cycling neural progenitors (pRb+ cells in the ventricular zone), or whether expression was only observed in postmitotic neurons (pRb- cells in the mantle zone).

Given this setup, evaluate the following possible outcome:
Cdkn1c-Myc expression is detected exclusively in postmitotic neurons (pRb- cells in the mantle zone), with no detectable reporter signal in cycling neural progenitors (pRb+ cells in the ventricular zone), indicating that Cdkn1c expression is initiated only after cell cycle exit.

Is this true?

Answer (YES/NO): NO